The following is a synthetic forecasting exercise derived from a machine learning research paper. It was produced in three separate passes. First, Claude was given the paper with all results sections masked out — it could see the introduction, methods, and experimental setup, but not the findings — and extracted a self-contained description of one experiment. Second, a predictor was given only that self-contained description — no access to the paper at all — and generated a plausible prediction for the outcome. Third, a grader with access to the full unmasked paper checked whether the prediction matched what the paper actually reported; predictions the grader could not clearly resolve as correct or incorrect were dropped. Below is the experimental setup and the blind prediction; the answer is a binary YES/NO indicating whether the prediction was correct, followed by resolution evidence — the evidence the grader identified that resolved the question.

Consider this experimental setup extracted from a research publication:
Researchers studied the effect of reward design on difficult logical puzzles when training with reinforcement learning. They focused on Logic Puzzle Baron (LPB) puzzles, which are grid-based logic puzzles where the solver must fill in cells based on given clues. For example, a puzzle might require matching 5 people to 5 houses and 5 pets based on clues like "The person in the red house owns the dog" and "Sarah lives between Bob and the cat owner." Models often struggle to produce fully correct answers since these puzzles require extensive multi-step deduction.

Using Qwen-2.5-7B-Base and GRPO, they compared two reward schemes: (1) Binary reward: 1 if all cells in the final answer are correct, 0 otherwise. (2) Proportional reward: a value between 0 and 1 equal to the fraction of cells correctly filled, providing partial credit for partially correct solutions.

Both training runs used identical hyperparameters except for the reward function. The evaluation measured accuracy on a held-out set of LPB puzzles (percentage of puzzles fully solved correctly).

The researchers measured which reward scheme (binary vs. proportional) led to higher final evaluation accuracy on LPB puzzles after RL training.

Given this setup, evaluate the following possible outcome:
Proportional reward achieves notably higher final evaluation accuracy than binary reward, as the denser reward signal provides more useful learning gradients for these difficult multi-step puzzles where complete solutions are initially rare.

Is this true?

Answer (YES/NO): YES